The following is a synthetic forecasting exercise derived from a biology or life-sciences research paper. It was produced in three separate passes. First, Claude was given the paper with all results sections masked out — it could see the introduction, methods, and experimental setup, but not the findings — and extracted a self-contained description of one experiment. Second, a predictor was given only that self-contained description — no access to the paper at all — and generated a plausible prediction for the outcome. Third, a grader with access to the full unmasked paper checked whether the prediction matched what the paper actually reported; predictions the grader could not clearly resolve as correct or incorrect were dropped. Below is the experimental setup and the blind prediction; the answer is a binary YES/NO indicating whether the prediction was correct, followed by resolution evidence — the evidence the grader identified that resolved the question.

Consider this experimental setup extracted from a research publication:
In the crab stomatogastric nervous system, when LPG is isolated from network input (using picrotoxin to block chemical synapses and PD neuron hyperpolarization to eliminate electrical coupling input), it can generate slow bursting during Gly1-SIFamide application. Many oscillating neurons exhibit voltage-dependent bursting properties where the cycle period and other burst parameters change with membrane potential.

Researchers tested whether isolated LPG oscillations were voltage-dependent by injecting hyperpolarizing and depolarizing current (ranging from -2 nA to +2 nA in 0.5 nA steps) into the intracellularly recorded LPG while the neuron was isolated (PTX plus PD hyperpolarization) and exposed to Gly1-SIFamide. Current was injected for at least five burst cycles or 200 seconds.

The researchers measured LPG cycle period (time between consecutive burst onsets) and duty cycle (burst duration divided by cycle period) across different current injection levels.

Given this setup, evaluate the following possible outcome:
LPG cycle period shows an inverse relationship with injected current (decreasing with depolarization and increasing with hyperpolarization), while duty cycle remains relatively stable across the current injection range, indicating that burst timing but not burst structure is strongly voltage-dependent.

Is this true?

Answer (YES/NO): NO